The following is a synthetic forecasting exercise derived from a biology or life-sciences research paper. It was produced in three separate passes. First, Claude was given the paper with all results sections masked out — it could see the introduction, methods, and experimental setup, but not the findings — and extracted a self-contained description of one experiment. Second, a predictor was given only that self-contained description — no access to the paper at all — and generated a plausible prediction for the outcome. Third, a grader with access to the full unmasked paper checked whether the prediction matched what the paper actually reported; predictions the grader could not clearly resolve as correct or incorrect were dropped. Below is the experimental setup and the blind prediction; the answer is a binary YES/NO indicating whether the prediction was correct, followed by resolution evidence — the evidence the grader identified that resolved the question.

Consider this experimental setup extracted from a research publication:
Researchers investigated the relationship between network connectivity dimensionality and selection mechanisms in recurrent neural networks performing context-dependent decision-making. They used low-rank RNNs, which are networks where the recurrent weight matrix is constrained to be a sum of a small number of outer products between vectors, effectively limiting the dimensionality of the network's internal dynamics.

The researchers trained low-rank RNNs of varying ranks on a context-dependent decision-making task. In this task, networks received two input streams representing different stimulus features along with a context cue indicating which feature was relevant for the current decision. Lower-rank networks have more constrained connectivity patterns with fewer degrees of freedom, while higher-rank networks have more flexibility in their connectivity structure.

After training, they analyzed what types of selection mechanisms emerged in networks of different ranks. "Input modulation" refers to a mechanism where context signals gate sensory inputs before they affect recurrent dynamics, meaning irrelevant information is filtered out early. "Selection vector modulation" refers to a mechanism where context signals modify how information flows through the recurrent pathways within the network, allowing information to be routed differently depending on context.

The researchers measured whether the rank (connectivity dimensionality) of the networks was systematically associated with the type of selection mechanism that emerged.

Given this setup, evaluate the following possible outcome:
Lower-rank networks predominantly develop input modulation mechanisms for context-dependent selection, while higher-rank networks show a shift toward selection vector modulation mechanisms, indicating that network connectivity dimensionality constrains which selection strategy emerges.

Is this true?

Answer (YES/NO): YES